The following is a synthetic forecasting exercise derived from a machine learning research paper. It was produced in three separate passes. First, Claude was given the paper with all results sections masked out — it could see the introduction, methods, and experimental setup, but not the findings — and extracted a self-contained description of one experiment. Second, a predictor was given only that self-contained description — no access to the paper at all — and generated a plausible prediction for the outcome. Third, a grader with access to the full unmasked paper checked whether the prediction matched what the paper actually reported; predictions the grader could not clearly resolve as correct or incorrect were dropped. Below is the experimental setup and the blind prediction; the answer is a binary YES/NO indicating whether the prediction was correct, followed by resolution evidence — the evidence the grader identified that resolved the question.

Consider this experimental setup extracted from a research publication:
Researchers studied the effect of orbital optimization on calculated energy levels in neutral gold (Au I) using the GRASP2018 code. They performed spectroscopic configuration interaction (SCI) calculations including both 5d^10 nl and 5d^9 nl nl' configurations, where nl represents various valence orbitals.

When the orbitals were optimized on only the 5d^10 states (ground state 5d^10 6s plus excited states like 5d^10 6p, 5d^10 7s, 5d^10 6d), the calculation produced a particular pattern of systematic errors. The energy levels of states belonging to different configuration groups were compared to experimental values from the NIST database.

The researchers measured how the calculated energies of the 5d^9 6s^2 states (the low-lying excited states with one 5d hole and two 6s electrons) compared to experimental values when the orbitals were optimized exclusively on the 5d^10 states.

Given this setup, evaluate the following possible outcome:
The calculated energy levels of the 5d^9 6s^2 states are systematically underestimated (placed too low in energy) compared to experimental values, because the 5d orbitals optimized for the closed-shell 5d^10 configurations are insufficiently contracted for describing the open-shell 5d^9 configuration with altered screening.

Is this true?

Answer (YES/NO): NO